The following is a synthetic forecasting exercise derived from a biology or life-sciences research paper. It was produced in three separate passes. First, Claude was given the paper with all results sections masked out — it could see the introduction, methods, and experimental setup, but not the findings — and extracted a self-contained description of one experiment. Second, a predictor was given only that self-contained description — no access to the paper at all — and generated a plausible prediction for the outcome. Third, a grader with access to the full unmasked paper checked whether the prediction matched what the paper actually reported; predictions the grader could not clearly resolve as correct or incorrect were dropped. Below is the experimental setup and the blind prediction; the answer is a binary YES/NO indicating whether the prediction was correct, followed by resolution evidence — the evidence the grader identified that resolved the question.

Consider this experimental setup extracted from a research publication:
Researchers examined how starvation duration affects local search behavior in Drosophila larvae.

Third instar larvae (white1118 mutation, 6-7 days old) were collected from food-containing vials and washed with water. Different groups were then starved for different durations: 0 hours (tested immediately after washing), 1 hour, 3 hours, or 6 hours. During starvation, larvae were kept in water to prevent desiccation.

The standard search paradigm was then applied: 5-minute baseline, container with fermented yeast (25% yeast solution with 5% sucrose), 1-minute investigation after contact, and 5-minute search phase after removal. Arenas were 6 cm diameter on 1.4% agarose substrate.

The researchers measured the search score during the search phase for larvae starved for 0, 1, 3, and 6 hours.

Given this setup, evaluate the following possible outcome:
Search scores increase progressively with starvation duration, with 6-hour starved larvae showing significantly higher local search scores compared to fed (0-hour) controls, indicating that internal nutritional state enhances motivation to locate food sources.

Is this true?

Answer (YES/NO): NO